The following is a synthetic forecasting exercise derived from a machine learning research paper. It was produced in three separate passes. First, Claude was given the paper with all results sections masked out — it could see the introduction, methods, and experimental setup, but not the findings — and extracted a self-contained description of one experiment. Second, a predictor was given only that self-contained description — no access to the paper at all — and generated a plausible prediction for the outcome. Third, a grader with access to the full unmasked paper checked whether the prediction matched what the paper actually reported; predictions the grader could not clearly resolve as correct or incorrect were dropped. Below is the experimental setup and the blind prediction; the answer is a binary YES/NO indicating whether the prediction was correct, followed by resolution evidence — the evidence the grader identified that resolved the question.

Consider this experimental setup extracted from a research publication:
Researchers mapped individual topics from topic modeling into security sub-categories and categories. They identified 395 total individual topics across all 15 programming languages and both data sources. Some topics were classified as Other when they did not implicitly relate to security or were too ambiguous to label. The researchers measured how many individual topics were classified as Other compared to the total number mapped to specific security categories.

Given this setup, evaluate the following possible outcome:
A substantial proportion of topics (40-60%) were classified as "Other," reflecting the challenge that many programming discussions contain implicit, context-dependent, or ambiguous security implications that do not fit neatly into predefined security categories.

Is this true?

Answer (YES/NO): NO